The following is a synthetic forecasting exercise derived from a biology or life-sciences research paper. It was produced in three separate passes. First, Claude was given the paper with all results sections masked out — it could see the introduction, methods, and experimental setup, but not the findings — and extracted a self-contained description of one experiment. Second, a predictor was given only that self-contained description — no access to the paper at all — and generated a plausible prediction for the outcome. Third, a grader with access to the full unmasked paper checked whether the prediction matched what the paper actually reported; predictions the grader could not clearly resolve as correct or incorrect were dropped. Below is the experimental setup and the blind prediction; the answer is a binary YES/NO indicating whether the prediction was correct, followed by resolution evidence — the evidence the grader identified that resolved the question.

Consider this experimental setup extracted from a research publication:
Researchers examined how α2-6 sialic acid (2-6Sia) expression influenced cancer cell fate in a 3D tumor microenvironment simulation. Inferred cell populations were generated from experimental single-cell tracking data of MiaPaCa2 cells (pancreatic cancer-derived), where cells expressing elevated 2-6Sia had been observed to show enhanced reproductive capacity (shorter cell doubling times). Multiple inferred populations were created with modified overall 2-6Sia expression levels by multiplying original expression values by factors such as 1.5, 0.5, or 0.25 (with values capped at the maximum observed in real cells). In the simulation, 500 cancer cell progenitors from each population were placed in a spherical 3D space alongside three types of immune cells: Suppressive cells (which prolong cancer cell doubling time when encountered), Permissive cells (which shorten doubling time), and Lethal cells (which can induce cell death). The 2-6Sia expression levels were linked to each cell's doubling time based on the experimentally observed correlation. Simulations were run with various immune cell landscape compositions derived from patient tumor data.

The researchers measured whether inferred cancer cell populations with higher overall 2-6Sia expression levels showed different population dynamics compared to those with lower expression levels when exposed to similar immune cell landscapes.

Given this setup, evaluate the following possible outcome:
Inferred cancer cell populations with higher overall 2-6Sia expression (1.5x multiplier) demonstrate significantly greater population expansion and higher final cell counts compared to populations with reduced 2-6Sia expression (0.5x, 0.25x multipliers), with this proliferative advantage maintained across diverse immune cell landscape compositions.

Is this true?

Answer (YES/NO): NO